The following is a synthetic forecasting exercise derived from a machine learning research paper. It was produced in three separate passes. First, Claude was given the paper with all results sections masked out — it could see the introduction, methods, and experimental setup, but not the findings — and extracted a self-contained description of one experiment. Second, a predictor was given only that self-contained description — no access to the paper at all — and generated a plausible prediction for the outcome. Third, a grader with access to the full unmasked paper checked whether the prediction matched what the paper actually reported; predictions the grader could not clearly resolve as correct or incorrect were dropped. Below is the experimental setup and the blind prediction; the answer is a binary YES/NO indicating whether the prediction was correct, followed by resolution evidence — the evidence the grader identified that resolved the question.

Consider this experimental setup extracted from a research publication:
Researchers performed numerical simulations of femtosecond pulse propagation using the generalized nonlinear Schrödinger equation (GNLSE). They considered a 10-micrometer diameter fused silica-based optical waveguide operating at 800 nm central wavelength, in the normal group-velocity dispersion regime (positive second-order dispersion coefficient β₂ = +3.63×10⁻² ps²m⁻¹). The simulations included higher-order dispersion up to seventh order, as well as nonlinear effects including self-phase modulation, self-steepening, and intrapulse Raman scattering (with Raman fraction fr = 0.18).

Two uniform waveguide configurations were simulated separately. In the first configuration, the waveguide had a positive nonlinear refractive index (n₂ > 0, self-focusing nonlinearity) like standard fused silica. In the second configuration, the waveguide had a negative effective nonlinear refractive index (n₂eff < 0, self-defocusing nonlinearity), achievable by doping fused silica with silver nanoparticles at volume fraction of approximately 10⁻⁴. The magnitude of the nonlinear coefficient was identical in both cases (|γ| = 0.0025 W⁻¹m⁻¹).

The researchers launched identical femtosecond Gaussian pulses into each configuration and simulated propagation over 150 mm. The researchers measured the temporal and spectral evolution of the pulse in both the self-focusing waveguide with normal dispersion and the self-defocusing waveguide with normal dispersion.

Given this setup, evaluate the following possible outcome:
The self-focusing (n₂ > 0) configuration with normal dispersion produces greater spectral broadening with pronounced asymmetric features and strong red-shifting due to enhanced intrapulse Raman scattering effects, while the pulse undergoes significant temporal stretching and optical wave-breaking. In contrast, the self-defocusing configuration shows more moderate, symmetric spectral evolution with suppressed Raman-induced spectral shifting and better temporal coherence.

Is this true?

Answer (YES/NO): NO